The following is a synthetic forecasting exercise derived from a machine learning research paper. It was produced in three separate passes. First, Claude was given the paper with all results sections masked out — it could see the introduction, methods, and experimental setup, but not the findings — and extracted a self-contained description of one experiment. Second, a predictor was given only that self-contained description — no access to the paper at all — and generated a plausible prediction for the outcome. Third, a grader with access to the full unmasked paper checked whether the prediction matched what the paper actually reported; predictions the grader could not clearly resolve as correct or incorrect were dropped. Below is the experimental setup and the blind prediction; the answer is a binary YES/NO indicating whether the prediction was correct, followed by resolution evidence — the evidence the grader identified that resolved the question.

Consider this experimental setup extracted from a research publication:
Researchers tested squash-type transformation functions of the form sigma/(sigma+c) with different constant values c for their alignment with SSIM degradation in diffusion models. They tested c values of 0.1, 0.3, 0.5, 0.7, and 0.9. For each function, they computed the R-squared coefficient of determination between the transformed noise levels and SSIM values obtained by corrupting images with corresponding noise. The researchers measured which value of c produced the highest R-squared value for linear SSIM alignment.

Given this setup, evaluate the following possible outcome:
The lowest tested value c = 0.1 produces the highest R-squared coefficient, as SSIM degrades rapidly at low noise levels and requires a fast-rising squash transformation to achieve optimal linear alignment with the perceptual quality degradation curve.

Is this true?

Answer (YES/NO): NO